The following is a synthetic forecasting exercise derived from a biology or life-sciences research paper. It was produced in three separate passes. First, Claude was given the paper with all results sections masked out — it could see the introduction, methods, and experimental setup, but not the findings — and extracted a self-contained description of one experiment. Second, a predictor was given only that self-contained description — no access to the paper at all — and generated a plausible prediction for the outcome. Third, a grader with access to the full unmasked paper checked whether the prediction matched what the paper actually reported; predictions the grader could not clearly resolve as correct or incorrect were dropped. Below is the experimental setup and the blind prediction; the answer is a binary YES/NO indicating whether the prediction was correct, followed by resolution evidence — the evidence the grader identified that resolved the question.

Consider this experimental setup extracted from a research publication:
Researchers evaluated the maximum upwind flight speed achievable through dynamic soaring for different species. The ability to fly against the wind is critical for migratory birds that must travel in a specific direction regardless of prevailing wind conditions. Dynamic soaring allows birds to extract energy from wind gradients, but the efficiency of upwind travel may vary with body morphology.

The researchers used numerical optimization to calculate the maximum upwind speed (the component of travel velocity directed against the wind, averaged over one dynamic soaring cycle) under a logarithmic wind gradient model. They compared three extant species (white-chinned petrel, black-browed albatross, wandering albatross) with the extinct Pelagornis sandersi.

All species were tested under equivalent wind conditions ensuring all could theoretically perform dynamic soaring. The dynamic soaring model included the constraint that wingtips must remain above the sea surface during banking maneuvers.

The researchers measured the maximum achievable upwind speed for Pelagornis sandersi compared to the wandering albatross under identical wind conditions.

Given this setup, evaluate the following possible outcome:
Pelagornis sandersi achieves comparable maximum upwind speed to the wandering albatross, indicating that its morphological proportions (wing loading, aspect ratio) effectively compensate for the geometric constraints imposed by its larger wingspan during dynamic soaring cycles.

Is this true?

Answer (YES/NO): NO